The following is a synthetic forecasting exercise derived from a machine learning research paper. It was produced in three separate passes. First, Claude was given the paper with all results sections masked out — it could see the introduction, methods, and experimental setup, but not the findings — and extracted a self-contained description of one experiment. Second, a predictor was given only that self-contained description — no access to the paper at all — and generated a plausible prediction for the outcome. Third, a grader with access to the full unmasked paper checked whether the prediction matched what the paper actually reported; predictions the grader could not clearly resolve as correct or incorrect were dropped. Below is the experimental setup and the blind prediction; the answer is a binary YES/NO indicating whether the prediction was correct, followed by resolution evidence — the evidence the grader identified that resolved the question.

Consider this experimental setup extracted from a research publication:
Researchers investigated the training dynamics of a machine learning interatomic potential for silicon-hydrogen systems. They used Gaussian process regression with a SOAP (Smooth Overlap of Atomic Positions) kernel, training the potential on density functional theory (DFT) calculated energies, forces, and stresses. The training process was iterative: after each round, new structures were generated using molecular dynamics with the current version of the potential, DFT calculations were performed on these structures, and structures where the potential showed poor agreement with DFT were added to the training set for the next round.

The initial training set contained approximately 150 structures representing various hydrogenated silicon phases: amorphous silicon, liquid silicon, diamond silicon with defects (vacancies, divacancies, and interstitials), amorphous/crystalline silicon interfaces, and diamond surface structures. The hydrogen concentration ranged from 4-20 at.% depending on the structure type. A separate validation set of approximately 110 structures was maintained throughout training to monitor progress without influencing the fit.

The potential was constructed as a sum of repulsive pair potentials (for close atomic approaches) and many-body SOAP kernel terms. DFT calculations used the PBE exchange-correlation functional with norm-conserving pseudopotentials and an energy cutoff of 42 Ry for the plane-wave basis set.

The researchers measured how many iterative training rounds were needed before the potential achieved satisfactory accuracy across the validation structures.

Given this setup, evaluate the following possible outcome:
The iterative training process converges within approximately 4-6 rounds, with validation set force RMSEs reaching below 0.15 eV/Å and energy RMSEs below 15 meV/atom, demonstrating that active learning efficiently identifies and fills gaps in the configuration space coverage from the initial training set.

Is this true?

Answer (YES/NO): NO